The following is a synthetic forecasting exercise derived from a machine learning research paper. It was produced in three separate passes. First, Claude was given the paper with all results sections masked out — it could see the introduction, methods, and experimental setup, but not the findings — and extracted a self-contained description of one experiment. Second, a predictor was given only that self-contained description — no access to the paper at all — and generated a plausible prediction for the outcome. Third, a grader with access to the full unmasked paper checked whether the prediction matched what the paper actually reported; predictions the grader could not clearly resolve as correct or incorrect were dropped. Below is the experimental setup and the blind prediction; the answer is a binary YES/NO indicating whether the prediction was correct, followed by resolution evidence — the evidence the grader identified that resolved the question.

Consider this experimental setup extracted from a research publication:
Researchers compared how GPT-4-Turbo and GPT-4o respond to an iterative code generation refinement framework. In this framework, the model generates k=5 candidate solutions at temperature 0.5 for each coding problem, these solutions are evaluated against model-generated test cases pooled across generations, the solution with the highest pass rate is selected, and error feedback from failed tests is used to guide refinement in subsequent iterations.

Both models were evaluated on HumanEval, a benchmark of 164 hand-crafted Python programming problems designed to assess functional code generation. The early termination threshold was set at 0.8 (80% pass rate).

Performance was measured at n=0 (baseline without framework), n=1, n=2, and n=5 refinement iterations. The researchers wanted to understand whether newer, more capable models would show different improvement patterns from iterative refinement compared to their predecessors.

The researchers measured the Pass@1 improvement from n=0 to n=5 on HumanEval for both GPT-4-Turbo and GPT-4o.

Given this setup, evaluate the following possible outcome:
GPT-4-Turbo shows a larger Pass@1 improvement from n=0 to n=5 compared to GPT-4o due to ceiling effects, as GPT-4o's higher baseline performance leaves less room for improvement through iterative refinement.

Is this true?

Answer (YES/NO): YES